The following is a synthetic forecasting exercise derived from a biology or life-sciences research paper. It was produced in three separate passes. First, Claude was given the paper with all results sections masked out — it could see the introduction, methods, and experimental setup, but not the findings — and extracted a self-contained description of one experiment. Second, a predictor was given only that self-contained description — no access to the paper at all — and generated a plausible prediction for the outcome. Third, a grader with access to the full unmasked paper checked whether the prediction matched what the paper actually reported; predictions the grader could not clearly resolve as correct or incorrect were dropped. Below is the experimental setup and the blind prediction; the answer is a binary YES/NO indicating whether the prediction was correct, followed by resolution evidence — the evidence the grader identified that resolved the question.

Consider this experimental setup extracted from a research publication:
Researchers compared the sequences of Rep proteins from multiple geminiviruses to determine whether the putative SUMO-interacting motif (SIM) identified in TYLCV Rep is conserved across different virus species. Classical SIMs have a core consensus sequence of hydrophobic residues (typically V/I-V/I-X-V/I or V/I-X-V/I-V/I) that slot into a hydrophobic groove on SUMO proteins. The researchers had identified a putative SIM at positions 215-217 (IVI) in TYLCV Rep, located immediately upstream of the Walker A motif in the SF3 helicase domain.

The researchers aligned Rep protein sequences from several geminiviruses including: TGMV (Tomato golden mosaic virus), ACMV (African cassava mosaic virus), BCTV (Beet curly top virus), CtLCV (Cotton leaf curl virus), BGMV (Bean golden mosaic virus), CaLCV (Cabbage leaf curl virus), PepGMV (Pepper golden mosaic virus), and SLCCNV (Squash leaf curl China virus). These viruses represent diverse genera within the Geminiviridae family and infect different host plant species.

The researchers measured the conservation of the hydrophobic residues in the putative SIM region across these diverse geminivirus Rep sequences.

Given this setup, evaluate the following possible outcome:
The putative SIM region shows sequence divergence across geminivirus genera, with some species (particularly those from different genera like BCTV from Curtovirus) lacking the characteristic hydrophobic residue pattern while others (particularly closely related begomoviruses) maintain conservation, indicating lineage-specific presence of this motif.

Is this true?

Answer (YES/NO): NO